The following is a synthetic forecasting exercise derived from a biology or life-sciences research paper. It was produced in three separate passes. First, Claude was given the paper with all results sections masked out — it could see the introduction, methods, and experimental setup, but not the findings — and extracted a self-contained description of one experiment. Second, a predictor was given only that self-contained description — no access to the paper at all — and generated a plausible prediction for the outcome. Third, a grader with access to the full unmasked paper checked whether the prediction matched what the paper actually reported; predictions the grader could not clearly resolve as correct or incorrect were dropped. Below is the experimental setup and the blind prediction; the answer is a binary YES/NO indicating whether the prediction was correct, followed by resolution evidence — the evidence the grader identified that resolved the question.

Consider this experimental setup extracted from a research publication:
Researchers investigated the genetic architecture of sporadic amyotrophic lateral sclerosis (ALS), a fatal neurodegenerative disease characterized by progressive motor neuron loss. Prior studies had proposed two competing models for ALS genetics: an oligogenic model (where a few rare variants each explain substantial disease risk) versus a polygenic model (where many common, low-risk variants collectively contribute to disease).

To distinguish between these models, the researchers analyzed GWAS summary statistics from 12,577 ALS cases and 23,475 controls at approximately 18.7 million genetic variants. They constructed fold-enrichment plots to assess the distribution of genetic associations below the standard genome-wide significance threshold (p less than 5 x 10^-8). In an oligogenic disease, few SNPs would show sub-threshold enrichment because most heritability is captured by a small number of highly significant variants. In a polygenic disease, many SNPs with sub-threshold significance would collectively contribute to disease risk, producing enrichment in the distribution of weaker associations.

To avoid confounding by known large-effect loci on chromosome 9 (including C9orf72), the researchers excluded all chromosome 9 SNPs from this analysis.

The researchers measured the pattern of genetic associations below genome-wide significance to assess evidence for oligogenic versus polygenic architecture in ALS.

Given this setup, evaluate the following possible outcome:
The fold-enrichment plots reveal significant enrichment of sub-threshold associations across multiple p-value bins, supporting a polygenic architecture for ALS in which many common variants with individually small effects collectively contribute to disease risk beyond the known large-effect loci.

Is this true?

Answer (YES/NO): YES